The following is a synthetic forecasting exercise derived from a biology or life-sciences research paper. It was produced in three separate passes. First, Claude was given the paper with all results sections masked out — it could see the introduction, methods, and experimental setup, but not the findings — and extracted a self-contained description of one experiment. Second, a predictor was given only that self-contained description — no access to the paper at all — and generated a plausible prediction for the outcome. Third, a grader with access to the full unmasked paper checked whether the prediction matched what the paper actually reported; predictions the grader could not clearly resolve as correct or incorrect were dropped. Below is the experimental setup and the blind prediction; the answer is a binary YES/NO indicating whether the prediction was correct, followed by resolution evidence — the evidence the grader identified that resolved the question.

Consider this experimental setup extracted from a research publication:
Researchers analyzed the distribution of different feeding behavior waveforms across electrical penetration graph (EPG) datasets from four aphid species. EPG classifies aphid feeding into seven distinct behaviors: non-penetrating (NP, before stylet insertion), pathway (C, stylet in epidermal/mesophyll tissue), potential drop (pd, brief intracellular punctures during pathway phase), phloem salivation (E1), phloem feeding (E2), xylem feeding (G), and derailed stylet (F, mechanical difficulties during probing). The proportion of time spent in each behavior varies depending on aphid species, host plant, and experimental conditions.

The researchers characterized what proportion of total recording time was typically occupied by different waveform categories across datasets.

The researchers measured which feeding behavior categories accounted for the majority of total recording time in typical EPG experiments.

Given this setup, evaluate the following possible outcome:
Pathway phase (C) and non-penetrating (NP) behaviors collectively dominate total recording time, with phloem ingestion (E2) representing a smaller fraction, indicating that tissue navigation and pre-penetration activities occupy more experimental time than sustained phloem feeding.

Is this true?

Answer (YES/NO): NO